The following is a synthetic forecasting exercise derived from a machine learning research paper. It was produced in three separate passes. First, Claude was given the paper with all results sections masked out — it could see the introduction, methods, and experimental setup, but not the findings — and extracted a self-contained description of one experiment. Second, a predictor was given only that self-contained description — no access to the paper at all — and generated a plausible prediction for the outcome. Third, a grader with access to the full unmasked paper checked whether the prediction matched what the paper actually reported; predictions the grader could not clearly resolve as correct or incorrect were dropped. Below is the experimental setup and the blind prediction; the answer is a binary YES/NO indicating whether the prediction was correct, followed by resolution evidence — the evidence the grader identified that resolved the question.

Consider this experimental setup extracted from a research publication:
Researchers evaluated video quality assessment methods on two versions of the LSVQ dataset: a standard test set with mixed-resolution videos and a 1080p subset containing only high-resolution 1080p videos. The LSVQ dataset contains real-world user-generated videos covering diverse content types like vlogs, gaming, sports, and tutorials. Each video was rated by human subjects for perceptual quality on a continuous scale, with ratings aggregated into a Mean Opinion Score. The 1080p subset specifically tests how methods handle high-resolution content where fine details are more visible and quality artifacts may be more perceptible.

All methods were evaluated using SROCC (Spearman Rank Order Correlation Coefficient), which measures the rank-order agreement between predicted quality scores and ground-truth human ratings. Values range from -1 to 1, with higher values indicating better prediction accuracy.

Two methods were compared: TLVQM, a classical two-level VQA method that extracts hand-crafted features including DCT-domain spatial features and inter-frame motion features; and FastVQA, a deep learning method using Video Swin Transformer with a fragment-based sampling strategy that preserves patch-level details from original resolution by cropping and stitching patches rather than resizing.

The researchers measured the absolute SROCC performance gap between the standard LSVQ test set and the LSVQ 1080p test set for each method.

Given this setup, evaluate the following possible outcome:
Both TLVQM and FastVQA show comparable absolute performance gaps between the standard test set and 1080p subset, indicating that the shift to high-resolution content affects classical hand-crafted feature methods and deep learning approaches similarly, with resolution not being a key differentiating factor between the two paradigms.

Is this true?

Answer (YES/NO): NO